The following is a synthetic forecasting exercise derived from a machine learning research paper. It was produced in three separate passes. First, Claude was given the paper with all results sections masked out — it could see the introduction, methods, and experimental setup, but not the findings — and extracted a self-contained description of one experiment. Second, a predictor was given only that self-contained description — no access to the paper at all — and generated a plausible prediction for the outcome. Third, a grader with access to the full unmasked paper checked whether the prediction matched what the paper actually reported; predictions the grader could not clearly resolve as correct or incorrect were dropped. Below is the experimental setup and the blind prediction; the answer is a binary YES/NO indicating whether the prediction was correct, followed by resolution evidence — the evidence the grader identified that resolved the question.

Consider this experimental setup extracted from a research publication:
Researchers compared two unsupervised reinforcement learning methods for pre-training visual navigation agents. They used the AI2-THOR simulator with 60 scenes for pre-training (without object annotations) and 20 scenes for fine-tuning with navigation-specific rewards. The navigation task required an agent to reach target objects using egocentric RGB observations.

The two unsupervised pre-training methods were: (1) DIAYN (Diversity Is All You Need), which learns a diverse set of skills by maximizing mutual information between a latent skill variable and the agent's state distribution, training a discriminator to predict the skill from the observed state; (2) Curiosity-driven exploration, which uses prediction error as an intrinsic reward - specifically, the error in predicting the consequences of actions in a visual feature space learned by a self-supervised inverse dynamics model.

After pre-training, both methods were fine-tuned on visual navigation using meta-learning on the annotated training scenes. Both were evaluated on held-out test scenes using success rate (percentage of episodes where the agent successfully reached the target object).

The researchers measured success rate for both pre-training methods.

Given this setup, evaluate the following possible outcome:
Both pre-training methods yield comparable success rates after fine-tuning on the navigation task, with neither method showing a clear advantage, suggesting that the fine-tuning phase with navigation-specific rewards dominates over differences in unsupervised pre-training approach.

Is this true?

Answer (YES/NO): NO